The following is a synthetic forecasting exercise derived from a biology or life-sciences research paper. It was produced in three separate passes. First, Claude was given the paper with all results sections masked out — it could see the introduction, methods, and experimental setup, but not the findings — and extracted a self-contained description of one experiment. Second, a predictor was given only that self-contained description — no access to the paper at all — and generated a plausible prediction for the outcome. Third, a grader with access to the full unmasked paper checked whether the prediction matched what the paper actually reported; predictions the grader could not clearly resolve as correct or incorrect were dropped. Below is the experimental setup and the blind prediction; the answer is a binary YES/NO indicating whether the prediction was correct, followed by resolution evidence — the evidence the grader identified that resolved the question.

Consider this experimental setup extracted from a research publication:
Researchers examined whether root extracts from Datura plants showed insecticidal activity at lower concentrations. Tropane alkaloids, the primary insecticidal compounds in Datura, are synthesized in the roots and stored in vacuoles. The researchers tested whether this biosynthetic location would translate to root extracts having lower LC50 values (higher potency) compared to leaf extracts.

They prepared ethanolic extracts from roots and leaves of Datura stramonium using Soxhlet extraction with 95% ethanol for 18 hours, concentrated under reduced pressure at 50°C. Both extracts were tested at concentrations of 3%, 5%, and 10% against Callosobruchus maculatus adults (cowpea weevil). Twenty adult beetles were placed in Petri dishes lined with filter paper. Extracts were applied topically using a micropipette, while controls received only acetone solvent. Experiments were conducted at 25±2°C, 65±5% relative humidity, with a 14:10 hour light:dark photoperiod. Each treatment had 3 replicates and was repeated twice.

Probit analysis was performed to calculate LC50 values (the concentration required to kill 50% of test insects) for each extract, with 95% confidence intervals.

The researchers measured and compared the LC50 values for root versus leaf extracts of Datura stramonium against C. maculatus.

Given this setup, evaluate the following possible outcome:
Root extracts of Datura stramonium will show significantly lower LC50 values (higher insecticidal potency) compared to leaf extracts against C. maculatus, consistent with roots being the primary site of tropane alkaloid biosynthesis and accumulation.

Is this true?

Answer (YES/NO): NO